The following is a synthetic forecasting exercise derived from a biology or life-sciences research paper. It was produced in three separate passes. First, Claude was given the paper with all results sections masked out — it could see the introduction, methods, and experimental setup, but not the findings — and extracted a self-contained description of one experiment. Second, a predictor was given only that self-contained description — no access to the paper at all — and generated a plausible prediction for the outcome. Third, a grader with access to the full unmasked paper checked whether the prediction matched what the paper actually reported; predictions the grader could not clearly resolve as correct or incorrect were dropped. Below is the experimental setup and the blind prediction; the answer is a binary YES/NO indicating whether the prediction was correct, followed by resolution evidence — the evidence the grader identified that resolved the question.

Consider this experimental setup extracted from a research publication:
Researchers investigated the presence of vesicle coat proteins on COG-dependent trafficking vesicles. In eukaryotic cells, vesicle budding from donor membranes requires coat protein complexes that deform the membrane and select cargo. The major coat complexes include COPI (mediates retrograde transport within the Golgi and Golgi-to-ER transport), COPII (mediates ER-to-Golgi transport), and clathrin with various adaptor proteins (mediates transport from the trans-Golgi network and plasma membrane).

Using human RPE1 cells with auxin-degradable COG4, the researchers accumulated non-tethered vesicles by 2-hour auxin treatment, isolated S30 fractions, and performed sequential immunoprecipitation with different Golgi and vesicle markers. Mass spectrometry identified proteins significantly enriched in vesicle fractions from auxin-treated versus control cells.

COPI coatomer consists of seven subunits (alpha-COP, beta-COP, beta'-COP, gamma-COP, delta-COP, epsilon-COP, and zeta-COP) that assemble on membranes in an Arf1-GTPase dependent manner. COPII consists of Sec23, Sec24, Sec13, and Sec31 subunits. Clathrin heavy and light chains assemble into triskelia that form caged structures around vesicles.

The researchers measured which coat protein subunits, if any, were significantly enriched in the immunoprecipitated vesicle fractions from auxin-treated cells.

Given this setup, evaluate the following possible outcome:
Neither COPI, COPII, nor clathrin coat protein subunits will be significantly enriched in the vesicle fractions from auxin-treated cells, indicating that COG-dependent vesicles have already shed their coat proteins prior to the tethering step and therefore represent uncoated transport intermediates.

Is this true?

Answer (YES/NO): NO